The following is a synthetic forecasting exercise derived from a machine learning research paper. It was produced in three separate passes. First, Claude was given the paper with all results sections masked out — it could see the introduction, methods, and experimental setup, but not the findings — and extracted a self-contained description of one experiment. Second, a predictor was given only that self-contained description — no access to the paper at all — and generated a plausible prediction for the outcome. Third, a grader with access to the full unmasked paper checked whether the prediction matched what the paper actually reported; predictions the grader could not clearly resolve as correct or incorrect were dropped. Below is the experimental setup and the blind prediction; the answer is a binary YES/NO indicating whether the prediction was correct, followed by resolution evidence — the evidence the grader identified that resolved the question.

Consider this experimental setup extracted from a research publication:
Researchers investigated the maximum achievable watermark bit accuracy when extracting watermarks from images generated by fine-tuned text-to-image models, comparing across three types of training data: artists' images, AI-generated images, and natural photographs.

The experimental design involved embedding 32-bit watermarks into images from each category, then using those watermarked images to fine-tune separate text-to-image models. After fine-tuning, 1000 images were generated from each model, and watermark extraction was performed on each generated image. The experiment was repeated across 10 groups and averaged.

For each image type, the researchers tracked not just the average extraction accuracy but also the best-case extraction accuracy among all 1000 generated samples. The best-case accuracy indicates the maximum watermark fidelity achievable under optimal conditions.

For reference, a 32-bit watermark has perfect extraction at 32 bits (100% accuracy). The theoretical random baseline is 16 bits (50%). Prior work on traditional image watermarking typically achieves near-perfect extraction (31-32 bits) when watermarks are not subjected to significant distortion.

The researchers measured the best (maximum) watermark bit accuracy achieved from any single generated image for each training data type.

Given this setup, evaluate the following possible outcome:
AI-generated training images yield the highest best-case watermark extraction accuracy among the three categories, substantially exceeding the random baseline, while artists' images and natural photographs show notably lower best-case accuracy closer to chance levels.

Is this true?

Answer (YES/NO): NO